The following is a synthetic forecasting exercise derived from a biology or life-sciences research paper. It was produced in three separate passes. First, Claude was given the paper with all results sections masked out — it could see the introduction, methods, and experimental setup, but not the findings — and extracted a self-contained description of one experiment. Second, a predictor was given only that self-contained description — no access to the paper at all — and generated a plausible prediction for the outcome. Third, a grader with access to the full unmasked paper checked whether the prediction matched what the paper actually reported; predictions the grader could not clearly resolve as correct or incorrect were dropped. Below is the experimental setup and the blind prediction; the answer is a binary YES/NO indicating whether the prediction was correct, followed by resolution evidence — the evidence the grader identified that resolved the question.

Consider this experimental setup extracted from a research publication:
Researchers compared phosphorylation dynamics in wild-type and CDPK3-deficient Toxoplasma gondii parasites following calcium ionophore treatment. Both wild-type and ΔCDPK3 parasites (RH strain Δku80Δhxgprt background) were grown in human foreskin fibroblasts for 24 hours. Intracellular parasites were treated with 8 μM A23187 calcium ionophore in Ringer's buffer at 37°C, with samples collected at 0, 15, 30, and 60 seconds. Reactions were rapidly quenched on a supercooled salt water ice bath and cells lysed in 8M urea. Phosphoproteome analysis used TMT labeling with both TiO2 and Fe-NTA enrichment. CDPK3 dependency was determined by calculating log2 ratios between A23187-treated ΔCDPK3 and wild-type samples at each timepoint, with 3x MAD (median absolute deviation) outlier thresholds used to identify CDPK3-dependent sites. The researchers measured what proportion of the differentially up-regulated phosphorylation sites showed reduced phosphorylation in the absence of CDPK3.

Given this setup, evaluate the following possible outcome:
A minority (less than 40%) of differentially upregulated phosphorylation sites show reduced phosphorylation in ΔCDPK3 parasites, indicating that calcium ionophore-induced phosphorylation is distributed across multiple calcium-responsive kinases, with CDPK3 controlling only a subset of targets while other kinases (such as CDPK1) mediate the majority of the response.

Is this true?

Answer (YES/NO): YES